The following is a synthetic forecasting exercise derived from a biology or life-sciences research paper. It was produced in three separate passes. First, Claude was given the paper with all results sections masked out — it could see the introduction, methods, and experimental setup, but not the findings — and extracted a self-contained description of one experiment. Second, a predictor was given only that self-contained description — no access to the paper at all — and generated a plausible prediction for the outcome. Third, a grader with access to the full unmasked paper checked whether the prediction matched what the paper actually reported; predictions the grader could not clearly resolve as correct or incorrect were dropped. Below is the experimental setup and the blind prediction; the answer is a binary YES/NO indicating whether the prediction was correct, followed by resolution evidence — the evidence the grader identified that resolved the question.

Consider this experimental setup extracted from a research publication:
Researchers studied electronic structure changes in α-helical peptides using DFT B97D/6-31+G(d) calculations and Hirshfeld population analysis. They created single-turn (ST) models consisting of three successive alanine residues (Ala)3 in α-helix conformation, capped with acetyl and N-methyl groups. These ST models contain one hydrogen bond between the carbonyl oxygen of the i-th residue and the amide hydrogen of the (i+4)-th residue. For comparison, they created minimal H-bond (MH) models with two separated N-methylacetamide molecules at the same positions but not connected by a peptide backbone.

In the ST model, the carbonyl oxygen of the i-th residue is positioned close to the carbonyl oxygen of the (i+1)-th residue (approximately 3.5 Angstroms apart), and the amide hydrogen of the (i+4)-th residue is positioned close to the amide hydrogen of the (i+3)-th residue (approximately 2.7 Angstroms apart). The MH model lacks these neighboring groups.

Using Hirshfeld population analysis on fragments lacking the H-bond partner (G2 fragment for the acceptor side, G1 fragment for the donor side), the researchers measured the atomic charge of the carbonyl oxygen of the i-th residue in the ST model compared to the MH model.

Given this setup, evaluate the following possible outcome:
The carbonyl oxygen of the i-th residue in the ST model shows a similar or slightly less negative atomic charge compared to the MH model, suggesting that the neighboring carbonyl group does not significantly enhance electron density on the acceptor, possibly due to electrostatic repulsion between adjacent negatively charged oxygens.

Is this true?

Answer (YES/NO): YES